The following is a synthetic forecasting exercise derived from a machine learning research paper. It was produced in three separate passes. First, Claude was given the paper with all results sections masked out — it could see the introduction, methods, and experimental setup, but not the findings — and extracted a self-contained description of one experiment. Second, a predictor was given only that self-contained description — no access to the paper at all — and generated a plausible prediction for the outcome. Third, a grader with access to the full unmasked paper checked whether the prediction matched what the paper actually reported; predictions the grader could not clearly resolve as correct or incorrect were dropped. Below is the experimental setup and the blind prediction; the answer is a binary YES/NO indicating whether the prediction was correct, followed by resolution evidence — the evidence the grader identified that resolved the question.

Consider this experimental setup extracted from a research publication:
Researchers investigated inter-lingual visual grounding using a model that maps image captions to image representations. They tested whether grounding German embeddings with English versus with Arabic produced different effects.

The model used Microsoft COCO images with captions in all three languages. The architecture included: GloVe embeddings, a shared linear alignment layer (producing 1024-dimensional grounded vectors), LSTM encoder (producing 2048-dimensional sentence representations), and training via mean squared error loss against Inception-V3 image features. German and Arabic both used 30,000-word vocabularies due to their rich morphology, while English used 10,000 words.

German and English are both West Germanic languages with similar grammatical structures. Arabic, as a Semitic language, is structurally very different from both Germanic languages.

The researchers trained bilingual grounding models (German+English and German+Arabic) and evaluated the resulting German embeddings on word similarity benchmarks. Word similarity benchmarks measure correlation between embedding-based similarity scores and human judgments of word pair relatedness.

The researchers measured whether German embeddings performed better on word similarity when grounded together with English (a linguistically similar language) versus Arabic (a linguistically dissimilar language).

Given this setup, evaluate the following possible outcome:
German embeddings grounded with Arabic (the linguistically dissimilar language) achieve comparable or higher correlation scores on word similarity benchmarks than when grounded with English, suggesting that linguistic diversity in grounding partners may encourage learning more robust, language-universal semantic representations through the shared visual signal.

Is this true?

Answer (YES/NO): NO